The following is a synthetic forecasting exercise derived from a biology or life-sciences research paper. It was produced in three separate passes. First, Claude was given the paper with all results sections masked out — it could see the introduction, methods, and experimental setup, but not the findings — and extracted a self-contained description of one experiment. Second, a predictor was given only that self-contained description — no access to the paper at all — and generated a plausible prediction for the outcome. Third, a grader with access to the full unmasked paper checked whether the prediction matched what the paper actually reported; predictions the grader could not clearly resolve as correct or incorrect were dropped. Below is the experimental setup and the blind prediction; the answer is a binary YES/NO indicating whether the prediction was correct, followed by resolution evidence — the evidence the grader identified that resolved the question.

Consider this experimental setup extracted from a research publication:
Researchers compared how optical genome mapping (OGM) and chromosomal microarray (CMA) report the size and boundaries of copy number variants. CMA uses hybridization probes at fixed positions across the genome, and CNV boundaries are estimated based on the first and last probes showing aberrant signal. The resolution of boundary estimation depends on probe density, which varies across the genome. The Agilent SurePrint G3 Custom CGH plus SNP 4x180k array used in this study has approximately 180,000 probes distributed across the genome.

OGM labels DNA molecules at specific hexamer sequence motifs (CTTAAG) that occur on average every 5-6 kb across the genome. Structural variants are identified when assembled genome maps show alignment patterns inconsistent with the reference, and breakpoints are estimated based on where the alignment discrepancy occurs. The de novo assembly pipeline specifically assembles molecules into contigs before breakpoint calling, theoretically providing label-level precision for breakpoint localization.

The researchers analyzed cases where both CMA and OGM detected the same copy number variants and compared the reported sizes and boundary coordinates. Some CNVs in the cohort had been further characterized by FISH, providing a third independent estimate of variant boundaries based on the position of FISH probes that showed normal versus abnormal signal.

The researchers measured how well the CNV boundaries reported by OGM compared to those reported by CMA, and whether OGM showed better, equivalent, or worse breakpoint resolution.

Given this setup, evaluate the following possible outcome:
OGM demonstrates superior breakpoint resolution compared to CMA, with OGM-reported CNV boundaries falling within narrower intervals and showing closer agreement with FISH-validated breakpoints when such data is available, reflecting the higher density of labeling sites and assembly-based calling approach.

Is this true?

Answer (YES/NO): NO